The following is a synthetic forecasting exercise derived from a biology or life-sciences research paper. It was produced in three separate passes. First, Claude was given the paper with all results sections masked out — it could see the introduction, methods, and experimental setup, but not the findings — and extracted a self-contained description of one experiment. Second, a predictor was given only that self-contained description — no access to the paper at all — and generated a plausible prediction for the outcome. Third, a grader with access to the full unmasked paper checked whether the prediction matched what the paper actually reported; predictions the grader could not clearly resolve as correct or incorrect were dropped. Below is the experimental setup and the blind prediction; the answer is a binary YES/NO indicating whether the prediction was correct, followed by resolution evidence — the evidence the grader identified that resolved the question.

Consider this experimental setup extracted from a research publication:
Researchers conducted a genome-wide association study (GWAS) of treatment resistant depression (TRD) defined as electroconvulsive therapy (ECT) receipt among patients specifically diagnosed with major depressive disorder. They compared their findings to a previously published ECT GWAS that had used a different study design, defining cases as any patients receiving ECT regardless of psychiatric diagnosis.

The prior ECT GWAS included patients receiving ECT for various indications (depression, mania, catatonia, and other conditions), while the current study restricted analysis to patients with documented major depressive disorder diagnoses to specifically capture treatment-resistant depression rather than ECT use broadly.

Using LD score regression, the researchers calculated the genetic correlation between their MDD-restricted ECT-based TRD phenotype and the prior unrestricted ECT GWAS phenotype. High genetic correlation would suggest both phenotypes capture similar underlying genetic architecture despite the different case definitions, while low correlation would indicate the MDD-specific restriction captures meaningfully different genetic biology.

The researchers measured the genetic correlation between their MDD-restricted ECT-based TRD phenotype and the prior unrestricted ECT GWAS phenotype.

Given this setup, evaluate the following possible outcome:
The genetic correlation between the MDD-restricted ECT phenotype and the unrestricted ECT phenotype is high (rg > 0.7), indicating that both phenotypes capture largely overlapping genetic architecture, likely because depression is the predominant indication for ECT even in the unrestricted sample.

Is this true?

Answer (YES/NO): NO